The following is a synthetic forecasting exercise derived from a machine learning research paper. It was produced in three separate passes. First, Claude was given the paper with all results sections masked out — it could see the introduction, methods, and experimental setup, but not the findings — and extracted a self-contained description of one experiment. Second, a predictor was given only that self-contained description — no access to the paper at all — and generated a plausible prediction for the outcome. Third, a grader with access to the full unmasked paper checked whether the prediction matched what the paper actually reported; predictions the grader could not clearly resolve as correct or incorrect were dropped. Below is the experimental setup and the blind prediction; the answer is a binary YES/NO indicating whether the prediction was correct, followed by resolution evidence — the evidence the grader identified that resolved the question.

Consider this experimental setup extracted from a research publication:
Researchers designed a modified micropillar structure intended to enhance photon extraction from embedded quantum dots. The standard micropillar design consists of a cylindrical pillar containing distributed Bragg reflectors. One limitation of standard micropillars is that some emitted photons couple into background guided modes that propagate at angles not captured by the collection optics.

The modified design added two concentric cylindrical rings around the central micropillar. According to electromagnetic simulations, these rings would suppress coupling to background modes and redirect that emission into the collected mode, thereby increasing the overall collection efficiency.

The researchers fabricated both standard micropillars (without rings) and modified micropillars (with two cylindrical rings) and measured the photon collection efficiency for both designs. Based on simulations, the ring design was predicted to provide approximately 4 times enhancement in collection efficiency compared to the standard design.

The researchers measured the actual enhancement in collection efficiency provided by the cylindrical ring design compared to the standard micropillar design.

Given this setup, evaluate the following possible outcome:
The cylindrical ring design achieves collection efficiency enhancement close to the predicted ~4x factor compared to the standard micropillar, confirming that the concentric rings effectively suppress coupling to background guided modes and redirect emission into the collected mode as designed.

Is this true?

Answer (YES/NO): NO